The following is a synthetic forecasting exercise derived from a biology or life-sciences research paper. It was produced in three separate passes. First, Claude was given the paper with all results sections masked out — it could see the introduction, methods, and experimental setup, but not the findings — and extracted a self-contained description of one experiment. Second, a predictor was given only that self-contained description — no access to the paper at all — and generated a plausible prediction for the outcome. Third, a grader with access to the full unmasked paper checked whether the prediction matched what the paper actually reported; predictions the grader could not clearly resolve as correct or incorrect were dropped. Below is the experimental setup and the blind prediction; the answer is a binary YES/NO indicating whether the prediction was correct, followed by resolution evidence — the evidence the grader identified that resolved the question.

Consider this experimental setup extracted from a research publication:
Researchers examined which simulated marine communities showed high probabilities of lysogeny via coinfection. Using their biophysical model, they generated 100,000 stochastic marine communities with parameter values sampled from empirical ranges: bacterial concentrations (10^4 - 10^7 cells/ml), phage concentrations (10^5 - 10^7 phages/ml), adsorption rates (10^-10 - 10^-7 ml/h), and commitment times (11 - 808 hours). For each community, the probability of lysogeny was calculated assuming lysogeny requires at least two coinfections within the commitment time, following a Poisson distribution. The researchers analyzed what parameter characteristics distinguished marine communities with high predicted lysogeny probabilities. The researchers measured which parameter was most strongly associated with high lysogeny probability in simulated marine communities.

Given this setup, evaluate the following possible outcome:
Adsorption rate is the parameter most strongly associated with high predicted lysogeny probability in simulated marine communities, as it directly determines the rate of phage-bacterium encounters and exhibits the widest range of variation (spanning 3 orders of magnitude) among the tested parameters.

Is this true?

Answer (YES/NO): NO